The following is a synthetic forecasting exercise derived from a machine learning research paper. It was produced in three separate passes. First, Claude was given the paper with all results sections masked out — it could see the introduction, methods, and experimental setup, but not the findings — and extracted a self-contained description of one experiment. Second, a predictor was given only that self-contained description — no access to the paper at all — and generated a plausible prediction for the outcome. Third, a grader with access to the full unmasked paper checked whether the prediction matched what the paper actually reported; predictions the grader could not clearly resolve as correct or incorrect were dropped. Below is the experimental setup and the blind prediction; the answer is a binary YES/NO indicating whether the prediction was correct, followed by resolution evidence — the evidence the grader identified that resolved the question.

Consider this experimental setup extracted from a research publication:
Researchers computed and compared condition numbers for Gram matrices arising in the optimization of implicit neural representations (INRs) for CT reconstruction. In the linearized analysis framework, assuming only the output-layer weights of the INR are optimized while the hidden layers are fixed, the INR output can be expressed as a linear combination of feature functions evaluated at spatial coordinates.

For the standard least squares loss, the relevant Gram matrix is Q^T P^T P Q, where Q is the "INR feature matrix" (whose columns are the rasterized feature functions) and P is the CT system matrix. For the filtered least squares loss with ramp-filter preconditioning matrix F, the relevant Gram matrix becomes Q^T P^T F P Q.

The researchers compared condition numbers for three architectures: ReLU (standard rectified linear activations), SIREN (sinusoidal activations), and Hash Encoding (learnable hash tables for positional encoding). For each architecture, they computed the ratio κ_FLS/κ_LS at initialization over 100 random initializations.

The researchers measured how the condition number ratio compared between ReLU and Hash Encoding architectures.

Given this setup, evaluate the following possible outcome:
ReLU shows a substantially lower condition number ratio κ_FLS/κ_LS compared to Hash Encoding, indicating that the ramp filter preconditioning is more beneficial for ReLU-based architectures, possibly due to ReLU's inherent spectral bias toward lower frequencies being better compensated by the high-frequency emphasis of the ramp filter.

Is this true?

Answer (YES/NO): NO